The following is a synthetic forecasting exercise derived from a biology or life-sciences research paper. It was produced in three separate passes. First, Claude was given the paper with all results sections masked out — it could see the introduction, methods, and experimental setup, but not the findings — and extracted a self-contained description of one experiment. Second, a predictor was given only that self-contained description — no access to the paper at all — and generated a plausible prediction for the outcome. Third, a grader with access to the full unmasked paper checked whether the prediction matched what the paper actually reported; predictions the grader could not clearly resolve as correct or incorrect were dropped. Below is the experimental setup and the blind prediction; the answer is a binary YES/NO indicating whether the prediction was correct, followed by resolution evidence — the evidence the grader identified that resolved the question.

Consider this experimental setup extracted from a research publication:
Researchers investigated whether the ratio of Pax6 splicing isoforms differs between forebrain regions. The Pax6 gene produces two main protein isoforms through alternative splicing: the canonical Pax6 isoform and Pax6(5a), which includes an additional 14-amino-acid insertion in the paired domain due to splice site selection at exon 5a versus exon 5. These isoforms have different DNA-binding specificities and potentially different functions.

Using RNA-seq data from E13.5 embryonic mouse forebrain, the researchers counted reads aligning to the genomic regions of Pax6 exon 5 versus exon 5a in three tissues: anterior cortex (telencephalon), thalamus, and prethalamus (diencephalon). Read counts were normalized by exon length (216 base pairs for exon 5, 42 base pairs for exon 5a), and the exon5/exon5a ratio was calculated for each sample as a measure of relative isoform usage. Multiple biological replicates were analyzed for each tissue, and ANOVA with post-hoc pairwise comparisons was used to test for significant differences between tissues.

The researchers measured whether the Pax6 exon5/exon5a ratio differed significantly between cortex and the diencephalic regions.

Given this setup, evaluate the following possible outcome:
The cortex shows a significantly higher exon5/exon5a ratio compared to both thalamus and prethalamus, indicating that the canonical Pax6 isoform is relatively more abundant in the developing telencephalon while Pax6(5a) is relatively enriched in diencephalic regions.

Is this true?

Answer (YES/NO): NO